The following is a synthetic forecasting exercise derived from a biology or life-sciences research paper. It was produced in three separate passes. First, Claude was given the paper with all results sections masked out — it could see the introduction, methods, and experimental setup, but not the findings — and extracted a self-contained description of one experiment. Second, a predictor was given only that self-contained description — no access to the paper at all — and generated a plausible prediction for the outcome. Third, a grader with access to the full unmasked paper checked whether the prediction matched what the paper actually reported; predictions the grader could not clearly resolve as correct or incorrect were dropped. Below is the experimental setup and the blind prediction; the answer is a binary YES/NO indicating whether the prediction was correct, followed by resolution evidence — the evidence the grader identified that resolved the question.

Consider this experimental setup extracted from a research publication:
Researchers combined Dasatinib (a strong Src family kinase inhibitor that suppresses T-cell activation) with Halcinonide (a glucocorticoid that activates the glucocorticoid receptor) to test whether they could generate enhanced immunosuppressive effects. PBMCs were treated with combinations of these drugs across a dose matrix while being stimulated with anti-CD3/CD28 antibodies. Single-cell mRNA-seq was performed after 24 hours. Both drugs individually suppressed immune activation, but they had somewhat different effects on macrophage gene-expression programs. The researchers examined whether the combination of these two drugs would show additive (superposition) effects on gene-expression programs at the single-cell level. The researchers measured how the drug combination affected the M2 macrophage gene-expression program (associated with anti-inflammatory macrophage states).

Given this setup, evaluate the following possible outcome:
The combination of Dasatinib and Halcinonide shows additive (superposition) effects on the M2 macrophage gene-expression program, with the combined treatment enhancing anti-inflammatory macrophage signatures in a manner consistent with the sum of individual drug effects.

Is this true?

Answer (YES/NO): YES